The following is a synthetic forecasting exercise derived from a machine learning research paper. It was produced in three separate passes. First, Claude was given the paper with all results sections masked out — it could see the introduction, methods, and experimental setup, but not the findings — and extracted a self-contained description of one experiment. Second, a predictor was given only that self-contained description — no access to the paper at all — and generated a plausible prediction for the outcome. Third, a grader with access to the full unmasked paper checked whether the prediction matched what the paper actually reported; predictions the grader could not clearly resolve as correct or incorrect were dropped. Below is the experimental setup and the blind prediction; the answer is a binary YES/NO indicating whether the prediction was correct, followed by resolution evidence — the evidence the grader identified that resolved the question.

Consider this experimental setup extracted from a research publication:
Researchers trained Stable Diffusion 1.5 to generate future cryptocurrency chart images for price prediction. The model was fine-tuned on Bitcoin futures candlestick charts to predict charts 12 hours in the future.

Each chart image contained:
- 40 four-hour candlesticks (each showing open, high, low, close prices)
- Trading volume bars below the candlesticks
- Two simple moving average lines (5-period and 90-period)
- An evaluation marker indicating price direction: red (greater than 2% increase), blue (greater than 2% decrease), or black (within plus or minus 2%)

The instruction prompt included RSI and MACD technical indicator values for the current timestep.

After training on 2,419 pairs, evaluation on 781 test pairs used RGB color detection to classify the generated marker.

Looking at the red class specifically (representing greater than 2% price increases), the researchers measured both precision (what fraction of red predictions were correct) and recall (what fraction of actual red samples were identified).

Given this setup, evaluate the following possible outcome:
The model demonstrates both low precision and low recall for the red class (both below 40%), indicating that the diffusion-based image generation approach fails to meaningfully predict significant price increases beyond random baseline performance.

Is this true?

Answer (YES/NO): YES